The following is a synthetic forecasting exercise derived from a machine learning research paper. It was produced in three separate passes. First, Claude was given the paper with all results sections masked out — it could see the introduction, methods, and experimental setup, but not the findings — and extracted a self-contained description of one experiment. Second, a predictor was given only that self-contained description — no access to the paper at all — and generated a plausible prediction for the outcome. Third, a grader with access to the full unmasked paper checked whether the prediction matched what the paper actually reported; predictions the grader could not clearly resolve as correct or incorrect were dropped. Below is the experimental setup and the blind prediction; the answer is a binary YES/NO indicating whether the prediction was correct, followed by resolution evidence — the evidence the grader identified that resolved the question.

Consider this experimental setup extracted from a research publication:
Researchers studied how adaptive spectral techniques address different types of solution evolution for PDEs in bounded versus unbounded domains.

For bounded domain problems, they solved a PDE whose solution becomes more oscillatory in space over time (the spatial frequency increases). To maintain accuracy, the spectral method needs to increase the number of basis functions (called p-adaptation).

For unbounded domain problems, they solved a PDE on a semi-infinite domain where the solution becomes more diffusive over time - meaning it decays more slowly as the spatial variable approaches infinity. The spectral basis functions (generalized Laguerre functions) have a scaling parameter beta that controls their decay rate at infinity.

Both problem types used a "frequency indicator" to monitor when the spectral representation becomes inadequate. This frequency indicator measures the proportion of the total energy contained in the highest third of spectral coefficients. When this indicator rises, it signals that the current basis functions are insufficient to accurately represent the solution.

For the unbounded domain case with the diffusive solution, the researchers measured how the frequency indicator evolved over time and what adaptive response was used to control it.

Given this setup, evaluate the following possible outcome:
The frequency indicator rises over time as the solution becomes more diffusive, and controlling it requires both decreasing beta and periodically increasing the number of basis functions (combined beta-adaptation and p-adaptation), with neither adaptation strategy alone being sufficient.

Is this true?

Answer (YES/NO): NO